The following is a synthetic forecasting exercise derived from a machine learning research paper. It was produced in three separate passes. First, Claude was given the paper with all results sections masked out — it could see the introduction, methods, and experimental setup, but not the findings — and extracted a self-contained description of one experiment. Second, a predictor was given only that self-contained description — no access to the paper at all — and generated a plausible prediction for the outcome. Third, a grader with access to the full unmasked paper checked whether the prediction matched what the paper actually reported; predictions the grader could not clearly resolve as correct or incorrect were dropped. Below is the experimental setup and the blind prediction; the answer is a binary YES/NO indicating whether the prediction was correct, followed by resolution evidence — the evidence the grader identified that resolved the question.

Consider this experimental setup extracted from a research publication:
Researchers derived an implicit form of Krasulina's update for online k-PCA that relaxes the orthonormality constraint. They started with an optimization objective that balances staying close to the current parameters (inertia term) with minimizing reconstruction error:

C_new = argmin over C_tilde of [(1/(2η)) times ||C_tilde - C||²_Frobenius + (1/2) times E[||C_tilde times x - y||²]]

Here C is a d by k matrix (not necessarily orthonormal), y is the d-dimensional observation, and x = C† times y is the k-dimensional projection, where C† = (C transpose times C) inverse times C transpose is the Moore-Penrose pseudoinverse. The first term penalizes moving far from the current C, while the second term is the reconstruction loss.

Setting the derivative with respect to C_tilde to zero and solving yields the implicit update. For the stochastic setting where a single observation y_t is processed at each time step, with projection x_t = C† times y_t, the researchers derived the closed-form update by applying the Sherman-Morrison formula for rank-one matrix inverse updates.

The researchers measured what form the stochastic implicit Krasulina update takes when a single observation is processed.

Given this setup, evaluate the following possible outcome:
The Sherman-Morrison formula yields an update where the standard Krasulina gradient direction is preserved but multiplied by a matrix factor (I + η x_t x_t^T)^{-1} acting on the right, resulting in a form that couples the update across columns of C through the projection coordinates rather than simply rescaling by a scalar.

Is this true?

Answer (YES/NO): NO